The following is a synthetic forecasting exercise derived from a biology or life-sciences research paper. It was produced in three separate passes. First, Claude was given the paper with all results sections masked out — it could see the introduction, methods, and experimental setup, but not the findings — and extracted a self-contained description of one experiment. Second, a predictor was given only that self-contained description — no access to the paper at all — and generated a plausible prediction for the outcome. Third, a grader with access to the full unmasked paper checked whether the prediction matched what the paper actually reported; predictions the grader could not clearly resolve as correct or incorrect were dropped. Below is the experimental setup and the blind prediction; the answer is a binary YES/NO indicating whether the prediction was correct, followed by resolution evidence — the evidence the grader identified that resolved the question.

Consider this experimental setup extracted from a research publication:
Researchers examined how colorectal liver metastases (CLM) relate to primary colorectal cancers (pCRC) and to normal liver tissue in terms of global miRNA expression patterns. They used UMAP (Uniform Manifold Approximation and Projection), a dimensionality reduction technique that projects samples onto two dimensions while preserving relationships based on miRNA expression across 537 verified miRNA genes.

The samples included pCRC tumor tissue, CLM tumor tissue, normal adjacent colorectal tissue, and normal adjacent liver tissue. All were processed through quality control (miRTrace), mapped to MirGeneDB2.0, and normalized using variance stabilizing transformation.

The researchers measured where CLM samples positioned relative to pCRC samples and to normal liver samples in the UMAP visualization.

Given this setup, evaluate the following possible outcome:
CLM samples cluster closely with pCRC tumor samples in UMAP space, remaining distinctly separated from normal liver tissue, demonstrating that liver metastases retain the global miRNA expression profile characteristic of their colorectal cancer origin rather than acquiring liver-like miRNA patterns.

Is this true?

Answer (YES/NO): NO